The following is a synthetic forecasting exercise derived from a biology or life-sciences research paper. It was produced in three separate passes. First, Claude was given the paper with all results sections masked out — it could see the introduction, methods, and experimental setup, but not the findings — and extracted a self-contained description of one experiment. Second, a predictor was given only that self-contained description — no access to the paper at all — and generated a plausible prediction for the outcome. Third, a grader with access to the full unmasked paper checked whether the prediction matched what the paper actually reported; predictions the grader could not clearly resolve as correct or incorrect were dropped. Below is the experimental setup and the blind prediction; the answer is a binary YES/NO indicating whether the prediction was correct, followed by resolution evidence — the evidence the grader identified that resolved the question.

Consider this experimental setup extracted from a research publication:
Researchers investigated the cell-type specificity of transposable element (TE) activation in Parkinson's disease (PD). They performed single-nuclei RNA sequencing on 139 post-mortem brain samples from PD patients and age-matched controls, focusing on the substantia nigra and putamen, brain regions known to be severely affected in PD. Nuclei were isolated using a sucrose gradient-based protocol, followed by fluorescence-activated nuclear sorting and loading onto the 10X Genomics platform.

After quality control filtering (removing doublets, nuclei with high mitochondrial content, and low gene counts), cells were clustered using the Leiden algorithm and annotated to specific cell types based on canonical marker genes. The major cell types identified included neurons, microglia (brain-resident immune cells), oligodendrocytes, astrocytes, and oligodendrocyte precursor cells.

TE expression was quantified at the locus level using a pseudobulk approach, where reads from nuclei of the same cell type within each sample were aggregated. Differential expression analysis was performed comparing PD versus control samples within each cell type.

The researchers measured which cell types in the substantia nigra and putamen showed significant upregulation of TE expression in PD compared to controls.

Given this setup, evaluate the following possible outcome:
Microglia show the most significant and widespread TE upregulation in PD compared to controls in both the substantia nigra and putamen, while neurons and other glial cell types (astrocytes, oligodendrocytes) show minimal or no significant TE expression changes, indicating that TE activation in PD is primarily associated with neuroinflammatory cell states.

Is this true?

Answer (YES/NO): NO